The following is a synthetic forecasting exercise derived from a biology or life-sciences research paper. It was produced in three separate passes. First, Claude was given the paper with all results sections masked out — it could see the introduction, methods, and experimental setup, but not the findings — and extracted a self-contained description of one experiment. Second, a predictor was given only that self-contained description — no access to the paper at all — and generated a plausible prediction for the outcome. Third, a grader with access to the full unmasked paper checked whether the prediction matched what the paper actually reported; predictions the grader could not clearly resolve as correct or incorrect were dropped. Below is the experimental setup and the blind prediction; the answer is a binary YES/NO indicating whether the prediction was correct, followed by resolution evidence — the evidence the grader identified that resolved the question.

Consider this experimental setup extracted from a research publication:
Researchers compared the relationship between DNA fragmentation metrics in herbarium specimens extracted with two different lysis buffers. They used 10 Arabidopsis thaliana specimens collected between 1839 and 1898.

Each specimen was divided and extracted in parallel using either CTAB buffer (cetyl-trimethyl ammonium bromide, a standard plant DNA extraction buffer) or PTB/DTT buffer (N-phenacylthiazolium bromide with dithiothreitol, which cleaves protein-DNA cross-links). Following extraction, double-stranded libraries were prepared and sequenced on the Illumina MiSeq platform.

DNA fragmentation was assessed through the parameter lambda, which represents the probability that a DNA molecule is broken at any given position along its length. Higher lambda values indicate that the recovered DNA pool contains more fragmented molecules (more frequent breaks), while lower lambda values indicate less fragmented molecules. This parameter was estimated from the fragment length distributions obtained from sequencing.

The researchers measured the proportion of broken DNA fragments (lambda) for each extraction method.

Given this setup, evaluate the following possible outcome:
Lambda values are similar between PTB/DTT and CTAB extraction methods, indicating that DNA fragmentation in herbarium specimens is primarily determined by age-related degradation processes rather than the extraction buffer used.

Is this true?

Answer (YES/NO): NO